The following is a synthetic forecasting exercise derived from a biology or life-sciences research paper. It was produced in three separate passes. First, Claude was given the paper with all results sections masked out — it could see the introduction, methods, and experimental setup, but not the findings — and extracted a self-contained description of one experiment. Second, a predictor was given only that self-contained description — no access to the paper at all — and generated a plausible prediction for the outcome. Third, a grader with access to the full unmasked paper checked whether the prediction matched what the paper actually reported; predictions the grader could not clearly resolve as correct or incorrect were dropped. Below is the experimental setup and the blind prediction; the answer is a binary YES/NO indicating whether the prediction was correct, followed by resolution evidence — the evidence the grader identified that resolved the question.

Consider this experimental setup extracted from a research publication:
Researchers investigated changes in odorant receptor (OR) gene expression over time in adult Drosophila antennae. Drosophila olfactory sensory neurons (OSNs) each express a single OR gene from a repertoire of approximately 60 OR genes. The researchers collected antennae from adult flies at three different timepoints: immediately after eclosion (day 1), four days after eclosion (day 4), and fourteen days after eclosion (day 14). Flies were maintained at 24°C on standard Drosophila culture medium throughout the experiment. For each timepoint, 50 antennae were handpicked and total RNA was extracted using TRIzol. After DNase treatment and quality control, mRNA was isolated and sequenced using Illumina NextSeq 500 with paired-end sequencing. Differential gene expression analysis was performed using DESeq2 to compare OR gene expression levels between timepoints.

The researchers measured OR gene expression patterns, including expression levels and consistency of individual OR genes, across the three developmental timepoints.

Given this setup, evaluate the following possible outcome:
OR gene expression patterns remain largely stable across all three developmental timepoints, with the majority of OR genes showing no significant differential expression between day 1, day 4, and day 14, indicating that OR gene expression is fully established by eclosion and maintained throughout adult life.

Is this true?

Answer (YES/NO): NO